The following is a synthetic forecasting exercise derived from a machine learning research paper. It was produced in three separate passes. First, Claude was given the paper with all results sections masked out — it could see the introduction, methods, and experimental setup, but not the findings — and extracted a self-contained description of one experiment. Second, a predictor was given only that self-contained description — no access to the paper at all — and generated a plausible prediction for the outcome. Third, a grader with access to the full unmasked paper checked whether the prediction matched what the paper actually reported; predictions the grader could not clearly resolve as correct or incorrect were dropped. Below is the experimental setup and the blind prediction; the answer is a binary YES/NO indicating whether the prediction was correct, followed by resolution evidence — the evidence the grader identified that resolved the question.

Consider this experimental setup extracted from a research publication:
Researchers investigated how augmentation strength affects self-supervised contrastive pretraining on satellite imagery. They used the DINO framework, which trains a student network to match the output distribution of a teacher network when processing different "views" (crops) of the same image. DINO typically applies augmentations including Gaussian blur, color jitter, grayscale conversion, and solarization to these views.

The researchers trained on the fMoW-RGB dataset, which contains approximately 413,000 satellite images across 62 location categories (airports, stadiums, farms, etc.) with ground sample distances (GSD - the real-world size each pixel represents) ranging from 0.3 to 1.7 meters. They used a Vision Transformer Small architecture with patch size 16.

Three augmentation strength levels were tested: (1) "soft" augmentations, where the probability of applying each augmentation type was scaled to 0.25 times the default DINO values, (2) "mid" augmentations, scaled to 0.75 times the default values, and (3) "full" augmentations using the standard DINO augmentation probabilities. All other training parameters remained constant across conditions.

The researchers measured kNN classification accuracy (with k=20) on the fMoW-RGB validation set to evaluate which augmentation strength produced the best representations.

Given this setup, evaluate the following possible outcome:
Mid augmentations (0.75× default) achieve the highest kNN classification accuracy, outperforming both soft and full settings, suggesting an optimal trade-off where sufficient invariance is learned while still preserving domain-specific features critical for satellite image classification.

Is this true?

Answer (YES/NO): YES